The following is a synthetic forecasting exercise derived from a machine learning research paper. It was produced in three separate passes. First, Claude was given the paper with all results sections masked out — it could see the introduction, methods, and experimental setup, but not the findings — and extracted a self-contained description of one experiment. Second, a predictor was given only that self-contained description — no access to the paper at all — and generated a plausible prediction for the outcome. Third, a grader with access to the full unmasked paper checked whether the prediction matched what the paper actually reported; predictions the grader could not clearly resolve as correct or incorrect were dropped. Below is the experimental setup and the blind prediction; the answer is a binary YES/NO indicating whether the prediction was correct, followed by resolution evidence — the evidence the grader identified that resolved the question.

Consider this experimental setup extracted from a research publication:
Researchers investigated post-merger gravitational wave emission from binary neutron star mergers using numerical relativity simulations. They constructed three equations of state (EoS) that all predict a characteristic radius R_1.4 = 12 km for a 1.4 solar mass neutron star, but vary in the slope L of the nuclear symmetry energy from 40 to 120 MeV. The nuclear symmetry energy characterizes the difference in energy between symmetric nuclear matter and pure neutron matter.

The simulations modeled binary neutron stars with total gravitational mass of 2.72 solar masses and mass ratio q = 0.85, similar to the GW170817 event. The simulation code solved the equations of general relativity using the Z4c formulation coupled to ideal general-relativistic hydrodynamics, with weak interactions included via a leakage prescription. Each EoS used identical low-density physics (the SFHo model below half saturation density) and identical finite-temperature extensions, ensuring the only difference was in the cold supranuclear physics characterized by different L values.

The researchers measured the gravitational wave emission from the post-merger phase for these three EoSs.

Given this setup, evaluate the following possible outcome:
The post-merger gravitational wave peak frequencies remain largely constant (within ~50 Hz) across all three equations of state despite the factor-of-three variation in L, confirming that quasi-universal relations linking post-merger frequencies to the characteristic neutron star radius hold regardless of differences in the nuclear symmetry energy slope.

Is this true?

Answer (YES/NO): NO